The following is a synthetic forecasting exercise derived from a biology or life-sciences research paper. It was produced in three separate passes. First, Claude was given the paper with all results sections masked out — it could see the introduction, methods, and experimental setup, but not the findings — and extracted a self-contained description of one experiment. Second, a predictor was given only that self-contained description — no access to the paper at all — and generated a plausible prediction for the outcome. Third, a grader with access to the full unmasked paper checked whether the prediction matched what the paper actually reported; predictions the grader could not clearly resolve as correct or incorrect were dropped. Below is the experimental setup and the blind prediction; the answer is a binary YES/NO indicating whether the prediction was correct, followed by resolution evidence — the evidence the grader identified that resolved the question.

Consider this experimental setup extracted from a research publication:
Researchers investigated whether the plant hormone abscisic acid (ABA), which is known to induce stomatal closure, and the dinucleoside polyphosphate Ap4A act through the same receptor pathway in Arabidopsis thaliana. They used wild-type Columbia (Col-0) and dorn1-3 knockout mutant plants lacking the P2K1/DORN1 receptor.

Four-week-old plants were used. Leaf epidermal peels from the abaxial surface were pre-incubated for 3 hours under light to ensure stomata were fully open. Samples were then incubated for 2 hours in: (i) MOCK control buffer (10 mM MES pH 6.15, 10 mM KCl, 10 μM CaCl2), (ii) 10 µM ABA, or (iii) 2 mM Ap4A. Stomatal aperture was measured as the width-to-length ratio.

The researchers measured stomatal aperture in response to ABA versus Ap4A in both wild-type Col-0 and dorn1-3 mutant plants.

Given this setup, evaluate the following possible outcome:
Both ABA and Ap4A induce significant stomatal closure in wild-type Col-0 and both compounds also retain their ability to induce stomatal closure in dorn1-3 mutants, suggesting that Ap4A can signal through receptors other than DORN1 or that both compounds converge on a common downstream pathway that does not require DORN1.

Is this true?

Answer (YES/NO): NO